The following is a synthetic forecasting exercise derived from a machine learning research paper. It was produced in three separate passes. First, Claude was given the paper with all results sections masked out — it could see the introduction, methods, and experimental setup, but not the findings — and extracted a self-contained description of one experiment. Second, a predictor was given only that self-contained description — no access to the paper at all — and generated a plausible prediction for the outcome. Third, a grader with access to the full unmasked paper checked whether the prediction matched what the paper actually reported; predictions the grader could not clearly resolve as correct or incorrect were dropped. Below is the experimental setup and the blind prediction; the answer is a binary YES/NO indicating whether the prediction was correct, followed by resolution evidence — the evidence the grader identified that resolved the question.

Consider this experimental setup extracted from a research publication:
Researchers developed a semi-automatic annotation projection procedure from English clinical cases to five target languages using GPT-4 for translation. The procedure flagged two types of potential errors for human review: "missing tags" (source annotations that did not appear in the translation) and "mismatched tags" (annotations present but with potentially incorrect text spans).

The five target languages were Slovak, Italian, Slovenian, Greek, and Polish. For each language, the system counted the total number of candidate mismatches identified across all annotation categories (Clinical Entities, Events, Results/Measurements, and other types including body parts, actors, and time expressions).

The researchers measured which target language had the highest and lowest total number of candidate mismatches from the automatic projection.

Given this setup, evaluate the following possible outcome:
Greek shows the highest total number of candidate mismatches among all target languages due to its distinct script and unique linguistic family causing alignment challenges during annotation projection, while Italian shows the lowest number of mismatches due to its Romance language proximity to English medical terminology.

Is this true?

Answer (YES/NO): NO